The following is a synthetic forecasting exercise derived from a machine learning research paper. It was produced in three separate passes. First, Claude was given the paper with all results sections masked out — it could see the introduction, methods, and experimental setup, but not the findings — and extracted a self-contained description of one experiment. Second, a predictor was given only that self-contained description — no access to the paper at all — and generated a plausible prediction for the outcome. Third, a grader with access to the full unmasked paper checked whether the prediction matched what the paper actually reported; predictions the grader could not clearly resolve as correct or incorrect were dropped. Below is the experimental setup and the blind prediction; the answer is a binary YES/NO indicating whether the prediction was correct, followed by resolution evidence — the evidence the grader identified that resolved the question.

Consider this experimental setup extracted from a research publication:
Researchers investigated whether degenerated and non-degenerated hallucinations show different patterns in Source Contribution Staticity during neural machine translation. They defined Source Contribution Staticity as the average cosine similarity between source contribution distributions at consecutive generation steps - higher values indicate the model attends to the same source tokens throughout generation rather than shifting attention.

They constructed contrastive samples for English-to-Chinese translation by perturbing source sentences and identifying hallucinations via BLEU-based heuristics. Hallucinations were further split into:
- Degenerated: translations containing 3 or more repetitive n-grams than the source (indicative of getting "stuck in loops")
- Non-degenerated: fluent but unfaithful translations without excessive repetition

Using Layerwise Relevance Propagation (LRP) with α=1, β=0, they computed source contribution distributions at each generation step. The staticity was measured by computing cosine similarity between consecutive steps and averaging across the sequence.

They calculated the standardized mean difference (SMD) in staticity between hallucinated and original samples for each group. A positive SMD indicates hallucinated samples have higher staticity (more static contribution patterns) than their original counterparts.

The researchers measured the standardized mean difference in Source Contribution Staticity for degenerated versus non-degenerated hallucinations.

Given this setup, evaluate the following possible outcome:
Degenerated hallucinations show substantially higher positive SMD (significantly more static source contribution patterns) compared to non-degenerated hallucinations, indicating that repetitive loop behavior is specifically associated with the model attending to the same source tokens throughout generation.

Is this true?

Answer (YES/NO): NO